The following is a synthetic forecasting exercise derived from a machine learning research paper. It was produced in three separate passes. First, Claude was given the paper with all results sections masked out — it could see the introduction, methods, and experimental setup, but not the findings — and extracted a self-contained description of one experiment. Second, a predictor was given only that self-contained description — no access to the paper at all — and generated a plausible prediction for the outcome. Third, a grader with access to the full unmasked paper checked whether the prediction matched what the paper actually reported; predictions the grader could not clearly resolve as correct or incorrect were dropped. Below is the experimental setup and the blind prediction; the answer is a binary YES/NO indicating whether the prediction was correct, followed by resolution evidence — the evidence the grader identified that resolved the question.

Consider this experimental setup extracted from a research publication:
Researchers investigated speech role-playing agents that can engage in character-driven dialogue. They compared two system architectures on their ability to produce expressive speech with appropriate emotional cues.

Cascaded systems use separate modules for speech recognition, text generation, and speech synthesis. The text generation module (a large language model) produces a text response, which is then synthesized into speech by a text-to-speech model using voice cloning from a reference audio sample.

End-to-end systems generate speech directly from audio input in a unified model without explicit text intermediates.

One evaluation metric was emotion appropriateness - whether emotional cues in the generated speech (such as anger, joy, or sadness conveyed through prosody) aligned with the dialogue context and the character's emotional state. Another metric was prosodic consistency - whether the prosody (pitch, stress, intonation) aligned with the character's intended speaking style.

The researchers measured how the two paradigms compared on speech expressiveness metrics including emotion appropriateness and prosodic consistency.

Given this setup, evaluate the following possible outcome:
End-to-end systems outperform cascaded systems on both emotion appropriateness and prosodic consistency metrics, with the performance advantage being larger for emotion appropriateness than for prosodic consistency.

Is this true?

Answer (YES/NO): NO